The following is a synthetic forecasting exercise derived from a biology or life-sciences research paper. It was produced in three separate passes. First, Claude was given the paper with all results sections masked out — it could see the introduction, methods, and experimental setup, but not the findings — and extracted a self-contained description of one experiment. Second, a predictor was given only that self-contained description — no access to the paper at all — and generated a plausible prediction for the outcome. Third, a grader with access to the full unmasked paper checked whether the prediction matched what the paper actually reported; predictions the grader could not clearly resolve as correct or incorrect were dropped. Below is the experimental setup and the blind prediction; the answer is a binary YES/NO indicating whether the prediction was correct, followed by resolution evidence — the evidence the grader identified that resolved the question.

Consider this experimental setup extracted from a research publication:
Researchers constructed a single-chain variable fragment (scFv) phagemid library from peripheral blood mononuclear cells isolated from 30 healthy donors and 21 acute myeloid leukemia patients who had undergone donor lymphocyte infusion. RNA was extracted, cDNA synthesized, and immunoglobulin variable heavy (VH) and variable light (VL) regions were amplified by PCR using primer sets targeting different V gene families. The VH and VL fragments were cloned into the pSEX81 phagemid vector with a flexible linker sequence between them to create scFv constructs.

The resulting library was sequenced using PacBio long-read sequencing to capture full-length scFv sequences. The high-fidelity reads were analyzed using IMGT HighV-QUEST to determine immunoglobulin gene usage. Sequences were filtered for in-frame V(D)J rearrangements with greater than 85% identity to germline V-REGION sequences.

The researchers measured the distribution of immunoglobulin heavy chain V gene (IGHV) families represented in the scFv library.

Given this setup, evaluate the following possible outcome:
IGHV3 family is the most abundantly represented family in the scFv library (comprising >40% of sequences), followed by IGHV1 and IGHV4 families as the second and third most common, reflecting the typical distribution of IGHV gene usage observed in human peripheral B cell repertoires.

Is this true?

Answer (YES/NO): NO